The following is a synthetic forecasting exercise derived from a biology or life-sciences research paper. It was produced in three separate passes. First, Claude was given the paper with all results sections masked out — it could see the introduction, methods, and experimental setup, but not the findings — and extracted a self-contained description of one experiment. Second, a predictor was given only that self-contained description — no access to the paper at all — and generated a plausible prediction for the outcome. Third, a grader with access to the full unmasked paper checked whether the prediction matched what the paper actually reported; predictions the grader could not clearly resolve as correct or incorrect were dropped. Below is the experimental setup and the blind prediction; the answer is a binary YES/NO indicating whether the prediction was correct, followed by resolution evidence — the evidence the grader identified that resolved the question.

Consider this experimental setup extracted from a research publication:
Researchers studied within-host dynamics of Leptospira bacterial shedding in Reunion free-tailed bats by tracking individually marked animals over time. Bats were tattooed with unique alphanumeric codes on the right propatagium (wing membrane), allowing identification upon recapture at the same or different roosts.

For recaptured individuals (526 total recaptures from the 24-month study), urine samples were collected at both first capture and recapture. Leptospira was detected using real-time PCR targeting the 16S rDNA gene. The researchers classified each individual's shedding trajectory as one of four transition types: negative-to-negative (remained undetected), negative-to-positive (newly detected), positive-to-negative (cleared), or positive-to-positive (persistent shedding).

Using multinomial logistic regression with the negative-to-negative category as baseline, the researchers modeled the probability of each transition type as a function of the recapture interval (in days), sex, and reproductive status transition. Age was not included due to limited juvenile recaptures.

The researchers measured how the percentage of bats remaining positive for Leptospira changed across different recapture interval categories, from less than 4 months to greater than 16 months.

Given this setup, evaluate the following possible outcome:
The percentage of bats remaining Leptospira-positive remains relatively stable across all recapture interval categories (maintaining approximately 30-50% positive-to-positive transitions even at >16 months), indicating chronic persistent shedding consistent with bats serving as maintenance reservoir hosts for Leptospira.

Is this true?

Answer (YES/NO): NO